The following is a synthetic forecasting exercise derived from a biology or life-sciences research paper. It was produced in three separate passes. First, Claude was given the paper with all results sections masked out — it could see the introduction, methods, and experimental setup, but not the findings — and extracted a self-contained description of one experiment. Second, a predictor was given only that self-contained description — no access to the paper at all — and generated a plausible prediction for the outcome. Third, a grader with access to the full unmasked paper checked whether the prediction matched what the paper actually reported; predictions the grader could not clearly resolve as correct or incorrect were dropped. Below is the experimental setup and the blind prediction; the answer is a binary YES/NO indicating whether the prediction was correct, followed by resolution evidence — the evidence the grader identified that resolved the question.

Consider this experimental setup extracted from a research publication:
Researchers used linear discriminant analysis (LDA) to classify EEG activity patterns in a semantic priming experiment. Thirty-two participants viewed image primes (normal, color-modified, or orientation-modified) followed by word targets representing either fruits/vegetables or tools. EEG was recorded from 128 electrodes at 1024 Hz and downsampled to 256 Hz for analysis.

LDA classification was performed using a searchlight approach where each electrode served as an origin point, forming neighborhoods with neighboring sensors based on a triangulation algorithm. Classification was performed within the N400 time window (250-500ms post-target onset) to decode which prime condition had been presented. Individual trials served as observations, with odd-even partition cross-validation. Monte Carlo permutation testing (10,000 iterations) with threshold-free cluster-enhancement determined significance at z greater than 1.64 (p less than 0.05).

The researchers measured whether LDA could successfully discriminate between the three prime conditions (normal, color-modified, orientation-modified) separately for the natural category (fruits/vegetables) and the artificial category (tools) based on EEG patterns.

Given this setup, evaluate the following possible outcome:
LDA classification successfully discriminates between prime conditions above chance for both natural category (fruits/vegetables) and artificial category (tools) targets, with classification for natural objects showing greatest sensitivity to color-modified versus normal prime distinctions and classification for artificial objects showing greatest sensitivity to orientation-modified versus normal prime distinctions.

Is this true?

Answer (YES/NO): NO